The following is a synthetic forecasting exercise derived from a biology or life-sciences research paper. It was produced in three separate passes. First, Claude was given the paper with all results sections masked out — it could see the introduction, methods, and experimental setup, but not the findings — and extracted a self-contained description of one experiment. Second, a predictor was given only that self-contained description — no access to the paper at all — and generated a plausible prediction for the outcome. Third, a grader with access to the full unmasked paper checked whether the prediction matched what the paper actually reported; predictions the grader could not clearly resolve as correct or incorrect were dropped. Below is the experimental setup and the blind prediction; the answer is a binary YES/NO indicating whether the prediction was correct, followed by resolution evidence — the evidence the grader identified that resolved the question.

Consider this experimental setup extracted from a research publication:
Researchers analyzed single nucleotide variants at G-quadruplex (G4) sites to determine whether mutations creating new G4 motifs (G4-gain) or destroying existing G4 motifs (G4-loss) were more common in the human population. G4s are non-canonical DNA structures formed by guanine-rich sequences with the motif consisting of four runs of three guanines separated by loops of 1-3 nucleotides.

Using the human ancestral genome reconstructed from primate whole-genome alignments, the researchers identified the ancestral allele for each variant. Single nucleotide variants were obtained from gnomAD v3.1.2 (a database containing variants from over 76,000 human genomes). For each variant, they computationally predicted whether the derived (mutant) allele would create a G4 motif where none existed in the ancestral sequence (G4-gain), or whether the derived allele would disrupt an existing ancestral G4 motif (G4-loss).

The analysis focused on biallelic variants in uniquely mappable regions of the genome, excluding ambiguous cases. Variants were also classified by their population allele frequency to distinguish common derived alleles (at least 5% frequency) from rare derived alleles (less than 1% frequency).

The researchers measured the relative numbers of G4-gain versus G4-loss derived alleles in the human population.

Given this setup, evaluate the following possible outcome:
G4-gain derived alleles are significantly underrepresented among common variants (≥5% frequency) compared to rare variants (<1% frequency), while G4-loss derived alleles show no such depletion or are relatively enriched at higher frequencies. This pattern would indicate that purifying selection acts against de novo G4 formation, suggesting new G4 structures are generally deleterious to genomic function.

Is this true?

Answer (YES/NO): NO